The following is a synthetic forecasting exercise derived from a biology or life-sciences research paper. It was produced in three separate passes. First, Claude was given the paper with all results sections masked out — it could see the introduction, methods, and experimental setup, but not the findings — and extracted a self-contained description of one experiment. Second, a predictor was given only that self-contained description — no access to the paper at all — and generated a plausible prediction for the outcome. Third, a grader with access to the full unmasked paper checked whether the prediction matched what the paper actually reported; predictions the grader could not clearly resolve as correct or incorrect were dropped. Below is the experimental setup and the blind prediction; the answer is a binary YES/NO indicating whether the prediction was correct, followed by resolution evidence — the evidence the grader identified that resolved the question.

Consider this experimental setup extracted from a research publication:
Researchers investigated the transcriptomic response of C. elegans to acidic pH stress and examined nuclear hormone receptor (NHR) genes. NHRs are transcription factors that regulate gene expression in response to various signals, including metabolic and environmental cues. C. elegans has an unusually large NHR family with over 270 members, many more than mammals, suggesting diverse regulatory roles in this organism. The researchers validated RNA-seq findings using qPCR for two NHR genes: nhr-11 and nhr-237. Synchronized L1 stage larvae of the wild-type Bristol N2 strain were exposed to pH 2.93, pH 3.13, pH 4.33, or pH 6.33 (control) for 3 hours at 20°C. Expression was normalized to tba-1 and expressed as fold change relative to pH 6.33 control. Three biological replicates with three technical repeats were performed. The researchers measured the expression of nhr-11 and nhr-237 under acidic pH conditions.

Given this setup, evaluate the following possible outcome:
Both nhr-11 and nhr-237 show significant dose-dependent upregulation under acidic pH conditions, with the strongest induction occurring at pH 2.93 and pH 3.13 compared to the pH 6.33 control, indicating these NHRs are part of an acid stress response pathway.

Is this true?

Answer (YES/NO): NO